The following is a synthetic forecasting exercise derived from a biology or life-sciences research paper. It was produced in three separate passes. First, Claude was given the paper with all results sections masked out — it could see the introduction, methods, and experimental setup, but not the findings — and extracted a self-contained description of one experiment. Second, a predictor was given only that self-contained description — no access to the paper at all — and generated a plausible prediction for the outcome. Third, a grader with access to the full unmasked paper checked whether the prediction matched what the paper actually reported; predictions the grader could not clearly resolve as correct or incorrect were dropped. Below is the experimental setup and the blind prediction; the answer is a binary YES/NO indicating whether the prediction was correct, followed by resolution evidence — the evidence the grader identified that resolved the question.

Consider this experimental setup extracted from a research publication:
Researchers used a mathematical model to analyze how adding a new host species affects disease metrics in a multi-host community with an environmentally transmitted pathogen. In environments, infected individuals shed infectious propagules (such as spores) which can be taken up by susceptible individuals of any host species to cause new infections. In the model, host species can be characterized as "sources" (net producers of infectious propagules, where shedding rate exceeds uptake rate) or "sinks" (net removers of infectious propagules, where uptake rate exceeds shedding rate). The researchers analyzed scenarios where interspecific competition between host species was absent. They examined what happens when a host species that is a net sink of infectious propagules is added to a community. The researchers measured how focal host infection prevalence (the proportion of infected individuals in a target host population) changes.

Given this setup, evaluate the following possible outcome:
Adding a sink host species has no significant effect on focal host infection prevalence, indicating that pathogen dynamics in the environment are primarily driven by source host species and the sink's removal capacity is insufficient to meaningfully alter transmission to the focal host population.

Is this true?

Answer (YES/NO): NO